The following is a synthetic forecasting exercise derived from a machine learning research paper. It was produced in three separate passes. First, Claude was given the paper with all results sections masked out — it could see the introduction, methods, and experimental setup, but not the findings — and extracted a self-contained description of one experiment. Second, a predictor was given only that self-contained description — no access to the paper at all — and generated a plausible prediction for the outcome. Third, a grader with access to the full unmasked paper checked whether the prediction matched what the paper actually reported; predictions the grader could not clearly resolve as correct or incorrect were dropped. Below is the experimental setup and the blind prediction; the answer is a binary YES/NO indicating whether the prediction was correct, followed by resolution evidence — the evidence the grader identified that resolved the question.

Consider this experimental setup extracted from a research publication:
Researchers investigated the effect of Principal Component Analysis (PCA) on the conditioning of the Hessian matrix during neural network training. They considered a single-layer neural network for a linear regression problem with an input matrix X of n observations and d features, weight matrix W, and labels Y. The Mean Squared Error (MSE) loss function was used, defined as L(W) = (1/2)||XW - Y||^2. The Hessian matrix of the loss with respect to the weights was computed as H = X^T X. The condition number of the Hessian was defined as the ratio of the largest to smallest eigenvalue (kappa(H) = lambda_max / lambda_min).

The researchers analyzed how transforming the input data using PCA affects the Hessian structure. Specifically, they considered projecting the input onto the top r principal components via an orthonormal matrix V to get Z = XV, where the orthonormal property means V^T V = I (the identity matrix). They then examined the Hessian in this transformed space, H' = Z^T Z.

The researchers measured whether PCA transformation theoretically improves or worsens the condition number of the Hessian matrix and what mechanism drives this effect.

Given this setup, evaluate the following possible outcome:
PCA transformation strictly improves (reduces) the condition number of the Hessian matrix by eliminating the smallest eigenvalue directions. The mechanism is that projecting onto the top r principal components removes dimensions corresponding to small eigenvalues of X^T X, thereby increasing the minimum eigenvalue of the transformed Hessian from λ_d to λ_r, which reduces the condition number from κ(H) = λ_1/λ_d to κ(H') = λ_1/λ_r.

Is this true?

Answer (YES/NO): YES